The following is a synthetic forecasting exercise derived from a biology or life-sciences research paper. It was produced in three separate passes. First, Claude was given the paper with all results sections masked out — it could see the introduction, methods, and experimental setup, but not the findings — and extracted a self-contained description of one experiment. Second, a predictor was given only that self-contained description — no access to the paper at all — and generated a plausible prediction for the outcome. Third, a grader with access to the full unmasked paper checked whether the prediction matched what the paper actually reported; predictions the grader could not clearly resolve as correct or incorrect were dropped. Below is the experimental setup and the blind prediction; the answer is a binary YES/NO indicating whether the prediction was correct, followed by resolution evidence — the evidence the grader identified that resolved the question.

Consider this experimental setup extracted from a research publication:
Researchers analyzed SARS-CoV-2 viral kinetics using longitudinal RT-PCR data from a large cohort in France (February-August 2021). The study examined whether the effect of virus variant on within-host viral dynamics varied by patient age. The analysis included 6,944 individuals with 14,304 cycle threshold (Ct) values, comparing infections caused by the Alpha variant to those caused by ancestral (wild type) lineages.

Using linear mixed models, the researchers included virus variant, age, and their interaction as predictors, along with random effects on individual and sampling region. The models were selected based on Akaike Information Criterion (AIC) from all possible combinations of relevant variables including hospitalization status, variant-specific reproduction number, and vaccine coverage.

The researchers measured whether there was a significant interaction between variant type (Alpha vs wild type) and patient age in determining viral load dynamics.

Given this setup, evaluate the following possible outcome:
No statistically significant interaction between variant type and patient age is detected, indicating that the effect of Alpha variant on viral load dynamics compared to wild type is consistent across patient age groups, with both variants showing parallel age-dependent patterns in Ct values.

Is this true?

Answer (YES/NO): NO